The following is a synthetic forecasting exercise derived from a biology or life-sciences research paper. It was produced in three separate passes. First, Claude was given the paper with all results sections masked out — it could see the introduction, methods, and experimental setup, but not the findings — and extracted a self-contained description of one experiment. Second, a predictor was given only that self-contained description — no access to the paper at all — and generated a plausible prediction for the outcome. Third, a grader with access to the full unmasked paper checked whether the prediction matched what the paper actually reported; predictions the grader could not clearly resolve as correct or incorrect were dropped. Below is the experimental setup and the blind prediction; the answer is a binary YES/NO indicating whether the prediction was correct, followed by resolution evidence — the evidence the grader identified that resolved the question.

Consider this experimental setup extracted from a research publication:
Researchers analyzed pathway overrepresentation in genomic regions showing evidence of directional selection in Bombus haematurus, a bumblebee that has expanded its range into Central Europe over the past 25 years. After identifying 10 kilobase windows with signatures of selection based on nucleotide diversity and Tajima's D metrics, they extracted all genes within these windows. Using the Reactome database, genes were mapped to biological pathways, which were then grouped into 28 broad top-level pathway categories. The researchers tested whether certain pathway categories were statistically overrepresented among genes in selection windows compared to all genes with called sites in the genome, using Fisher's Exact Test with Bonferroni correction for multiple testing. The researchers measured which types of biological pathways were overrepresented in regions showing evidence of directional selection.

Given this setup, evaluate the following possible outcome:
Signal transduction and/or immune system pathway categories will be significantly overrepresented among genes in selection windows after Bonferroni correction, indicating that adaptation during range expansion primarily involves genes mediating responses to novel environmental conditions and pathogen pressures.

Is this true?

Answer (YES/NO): YES